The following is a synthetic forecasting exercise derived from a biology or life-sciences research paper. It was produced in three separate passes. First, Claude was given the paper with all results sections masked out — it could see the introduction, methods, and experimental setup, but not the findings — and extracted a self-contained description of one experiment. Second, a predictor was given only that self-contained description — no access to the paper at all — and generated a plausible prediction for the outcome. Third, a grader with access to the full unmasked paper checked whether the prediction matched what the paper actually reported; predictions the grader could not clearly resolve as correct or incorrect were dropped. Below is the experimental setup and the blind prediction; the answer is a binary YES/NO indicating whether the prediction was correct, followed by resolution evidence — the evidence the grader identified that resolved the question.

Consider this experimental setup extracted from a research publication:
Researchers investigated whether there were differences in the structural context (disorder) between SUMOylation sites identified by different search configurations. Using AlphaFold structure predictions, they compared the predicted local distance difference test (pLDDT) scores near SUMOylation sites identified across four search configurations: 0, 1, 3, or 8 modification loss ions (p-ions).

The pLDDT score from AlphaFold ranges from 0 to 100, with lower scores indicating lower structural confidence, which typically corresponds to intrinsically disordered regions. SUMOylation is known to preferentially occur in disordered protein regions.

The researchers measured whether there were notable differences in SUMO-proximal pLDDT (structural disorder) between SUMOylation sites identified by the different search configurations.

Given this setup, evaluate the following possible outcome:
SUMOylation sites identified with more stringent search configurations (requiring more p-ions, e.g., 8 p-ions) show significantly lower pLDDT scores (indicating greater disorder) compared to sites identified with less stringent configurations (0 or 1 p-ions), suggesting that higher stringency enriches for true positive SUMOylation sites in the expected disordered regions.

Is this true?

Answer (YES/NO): NO